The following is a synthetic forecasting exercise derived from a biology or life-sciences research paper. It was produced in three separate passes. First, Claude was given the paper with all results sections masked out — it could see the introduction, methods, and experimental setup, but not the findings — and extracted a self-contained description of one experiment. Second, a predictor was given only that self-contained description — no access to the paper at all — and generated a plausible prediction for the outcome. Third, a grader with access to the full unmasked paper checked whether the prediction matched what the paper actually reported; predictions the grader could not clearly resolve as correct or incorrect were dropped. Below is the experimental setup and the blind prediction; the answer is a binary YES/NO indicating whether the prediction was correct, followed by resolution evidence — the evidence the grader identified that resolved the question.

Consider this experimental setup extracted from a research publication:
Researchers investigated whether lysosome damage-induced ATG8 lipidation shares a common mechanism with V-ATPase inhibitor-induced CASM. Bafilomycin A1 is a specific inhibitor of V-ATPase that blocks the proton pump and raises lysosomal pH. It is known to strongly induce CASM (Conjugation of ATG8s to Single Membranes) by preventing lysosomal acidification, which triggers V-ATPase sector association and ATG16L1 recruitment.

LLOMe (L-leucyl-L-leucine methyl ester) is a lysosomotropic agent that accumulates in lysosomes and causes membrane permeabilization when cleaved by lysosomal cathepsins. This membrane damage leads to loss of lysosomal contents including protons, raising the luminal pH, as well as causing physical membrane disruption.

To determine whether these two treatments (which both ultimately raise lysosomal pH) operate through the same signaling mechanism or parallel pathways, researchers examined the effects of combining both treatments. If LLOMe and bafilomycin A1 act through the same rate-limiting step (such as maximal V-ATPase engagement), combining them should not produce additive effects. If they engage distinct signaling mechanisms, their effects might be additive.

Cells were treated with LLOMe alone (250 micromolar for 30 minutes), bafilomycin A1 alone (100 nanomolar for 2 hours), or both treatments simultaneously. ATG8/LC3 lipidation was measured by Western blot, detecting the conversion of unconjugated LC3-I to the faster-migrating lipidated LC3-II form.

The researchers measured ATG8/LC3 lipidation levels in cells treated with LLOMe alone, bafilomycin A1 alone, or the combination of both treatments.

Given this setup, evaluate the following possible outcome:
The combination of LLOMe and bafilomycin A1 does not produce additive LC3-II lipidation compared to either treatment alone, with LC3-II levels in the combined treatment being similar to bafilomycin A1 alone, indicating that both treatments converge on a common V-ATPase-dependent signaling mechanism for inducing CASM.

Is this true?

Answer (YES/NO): NO